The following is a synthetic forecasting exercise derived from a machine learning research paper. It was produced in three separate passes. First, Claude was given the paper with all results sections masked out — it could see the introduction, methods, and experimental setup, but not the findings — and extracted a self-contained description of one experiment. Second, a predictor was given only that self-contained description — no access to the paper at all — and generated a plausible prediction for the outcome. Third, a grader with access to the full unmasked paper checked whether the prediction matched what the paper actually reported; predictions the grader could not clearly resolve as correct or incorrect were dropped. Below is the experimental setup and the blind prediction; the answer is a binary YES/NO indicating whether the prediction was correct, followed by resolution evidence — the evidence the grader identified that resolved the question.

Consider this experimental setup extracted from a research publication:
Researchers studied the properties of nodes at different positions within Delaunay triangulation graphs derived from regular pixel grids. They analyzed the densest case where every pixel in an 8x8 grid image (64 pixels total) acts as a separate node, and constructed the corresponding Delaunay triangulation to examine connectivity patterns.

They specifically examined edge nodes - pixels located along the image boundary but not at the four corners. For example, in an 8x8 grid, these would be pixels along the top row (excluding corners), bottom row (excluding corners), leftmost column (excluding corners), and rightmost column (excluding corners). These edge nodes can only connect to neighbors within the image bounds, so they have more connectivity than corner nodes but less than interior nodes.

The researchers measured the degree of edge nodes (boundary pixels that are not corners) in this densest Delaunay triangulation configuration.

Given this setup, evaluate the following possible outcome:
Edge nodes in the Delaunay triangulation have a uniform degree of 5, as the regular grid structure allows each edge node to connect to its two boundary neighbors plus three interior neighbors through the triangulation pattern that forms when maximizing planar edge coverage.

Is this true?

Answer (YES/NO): YES